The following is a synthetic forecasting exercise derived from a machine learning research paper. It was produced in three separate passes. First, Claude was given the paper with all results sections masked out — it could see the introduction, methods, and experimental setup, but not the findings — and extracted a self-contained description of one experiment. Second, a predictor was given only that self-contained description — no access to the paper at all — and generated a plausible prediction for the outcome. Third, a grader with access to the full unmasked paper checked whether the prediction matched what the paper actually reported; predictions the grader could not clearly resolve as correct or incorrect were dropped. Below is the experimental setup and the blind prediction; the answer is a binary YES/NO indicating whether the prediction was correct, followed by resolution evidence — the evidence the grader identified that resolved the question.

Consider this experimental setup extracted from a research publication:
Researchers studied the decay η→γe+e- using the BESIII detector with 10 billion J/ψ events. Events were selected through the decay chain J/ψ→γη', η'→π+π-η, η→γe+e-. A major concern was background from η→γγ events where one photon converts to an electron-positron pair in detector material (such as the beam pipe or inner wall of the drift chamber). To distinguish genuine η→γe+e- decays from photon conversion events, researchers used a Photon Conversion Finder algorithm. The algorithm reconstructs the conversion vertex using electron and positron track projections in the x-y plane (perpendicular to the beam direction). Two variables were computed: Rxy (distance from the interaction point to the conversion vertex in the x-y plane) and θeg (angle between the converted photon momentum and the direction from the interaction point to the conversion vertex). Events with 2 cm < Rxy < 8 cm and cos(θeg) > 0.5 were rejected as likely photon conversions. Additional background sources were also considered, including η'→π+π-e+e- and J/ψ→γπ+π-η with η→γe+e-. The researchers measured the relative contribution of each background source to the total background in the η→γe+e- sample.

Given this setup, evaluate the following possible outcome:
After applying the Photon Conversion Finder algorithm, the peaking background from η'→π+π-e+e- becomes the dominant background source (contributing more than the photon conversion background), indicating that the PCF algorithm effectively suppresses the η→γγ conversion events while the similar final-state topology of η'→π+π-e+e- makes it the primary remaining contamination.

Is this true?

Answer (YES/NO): NO